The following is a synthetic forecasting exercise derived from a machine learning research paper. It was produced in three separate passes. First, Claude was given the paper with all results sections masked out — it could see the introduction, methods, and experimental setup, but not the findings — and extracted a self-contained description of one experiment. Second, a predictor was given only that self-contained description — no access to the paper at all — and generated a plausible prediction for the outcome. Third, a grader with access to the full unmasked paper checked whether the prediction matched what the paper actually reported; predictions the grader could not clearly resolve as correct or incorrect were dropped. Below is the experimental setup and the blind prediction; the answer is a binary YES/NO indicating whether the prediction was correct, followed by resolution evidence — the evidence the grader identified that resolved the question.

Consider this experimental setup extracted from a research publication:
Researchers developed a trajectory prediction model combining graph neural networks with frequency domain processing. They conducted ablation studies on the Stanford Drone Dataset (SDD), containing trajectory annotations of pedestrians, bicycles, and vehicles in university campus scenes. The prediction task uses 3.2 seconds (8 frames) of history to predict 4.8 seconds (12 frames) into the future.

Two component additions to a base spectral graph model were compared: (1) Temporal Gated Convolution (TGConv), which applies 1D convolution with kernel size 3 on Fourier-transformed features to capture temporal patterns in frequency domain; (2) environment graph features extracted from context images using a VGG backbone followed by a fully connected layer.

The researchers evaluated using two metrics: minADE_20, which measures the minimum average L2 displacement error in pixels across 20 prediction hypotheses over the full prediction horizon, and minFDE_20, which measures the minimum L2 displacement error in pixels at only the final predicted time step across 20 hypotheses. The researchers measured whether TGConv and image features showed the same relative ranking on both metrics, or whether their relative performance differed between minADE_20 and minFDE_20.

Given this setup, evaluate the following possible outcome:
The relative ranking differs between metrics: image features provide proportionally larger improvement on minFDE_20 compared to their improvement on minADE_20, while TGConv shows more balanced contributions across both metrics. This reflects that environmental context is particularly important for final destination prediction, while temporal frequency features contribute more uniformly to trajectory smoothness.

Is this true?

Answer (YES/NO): NO